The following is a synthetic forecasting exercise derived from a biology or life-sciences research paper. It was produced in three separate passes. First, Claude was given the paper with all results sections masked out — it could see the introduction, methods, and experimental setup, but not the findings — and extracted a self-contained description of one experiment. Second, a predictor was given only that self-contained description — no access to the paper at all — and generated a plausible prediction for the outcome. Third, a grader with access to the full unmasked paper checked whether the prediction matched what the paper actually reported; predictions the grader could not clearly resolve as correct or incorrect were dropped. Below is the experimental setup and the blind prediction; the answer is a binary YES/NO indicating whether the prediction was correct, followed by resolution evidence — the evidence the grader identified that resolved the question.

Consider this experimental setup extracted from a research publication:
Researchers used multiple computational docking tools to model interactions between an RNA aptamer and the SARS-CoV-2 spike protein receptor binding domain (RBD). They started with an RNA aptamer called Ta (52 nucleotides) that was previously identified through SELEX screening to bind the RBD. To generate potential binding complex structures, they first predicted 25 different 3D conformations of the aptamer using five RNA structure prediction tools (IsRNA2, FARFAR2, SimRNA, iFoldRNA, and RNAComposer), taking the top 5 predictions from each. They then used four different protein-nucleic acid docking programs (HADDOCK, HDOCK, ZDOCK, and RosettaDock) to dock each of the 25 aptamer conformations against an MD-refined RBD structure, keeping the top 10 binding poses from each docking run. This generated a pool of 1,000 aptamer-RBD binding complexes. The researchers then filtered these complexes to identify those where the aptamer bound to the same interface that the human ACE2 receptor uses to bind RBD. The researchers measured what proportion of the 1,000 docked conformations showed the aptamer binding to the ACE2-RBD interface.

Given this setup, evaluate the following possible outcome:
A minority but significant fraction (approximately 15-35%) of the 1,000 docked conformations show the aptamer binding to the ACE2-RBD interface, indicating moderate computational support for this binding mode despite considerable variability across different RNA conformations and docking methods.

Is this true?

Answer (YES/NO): NO